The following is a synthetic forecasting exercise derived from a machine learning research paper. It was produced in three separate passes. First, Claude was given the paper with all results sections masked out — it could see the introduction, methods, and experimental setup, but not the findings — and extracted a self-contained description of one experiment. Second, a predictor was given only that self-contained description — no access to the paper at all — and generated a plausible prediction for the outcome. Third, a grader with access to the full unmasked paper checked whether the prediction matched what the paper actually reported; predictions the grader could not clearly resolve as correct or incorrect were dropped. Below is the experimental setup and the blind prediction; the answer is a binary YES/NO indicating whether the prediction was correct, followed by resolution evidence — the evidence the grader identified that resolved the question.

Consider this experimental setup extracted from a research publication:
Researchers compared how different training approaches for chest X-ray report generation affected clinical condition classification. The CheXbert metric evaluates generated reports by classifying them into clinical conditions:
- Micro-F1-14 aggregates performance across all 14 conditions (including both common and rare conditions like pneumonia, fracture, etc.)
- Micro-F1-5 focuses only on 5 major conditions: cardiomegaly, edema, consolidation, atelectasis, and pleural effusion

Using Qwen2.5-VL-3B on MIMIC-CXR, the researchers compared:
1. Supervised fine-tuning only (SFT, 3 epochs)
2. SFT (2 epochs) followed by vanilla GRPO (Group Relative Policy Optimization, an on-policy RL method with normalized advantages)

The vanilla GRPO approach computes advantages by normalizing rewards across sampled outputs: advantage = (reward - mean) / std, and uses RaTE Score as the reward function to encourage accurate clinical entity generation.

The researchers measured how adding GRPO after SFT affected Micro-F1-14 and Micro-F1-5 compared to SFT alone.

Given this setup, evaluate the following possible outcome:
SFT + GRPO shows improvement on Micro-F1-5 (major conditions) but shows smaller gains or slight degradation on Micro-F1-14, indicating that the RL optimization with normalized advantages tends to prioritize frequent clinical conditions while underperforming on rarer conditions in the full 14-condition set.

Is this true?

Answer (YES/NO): NO